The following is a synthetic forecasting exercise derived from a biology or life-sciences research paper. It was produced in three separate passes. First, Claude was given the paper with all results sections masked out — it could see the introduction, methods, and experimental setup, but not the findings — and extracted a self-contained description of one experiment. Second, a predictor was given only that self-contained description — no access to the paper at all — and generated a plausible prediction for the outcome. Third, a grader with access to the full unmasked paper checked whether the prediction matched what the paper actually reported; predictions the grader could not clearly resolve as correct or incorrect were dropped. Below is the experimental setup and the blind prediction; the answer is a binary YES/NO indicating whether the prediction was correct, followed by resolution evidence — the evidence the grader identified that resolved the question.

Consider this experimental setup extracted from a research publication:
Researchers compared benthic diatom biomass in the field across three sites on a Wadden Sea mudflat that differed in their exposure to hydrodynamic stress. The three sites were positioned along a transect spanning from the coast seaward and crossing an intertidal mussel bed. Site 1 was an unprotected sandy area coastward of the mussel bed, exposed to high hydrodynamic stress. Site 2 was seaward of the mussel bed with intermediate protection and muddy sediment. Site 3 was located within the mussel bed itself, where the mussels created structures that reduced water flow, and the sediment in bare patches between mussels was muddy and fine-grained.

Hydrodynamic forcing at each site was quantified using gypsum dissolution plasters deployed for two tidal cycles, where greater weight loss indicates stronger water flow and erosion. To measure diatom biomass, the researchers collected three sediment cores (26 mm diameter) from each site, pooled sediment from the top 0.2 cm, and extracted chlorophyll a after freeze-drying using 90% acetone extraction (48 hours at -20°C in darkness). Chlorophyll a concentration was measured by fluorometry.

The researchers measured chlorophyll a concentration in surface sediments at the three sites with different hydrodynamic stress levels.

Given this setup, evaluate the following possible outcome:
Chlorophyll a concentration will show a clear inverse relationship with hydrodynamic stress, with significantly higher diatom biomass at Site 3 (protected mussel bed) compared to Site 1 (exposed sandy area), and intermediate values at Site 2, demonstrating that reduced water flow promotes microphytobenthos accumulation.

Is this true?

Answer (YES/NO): NO